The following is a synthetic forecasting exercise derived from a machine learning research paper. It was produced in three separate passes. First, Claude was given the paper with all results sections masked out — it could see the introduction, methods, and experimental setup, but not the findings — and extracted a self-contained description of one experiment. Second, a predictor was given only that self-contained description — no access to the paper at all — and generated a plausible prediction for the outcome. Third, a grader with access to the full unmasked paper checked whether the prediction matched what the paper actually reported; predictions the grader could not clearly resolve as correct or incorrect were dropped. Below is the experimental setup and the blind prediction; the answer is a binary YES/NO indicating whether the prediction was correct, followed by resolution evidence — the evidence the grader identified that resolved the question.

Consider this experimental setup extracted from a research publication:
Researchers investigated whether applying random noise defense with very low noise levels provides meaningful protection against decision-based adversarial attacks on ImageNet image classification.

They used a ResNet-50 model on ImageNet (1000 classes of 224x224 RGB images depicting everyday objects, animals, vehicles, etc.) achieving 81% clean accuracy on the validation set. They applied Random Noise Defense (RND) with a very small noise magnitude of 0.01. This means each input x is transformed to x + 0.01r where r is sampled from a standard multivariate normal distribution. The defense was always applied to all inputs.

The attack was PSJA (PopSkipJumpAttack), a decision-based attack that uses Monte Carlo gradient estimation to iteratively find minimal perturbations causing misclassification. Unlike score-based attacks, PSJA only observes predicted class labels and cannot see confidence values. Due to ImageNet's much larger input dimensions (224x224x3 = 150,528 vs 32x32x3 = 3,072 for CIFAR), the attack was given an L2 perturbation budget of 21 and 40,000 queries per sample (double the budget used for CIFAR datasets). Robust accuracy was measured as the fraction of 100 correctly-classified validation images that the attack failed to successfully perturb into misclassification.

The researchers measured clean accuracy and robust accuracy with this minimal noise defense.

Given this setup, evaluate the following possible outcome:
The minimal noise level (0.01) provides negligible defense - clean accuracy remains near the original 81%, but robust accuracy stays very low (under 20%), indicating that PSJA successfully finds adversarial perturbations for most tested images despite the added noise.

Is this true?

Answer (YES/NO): NO